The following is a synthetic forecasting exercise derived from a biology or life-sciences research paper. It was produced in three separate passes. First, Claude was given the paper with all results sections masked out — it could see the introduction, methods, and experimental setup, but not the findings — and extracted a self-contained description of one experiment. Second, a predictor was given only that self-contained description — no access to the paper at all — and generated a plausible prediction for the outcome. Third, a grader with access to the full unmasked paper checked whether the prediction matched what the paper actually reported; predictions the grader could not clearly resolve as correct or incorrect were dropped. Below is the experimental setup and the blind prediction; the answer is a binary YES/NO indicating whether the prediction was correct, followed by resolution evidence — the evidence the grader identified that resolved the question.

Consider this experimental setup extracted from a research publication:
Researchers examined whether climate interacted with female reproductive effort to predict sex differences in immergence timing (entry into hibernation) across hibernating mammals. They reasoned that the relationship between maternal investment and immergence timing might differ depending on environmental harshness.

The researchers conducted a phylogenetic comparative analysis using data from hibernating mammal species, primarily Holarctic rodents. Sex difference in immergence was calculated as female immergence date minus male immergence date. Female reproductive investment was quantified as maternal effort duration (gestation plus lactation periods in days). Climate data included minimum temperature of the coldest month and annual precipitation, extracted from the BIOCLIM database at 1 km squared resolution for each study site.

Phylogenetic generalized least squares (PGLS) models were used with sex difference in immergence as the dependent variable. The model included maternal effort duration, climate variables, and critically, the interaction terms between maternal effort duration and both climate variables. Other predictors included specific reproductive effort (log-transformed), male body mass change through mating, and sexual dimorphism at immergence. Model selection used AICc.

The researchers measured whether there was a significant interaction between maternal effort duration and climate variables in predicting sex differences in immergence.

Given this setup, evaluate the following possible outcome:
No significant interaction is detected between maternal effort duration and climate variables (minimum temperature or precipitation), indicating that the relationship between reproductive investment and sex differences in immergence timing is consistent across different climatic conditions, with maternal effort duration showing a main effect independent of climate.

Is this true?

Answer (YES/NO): YES